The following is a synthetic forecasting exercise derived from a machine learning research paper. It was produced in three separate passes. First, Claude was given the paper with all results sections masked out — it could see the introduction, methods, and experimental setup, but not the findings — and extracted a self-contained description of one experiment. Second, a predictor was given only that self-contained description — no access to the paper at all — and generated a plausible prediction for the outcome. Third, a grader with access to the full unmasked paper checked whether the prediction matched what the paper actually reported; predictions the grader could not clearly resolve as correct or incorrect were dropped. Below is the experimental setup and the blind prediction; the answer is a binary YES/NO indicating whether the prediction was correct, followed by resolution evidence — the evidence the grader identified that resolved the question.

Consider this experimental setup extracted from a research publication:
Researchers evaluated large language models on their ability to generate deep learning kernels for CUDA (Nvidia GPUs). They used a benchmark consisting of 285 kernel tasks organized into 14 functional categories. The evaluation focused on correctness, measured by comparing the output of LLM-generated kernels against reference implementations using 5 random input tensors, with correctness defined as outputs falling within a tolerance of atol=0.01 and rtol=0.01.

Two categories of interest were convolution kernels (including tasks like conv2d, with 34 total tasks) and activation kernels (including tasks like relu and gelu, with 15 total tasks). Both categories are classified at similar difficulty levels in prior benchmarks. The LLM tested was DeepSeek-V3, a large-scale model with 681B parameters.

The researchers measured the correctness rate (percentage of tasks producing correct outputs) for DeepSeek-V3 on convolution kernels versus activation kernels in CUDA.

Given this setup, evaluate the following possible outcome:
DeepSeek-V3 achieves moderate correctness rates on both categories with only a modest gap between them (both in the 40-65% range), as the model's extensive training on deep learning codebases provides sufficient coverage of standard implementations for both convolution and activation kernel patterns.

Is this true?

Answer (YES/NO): NO